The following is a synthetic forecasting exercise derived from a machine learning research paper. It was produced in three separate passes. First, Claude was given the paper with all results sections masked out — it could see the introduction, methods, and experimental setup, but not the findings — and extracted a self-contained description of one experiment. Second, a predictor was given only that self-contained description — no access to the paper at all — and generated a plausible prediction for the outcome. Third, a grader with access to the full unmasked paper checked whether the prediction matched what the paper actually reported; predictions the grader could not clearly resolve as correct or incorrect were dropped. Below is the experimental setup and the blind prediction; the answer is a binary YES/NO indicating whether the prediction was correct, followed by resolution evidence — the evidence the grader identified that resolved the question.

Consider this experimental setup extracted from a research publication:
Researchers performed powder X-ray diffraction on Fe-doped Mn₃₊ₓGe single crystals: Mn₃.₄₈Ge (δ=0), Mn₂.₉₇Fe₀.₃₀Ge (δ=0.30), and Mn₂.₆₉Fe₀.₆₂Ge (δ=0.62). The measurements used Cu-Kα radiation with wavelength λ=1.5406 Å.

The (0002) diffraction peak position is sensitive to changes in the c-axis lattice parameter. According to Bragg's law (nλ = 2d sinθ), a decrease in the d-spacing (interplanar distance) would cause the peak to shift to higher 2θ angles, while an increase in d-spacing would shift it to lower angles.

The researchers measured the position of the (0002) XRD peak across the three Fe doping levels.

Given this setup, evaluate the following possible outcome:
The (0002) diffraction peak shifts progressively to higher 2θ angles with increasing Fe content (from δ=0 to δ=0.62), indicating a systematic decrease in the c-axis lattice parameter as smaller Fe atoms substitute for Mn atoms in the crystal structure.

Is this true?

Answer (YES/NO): YES